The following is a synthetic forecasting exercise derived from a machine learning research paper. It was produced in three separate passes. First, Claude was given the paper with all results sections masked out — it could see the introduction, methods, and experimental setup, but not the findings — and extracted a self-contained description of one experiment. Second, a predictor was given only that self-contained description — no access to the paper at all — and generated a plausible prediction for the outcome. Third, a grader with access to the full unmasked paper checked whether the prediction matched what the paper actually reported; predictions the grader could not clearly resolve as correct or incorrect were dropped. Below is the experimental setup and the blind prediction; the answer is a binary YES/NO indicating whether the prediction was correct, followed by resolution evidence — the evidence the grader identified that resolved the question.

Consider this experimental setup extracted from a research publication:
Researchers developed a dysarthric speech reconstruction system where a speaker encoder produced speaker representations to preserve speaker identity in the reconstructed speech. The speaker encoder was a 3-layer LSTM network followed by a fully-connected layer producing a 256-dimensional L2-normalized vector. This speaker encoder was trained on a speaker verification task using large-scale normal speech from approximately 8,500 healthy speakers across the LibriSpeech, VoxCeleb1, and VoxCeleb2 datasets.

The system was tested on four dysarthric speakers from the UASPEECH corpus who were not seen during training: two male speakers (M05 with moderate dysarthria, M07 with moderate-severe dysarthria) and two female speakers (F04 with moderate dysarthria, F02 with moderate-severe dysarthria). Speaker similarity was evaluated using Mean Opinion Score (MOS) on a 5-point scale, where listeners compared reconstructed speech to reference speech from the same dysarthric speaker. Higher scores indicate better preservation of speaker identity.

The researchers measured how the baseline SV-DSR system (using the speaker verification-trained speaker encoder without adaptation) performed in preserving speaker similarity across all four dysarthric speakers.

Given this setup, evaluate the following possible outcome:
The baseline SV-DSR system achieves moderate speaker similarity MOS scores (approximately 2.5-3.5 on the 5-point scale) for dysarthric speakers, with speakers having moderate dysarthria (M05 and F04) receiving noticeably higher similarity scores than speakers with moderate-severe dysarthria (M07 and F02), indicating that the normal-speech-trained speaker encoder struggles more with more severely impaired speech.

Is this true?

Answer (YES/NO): NO